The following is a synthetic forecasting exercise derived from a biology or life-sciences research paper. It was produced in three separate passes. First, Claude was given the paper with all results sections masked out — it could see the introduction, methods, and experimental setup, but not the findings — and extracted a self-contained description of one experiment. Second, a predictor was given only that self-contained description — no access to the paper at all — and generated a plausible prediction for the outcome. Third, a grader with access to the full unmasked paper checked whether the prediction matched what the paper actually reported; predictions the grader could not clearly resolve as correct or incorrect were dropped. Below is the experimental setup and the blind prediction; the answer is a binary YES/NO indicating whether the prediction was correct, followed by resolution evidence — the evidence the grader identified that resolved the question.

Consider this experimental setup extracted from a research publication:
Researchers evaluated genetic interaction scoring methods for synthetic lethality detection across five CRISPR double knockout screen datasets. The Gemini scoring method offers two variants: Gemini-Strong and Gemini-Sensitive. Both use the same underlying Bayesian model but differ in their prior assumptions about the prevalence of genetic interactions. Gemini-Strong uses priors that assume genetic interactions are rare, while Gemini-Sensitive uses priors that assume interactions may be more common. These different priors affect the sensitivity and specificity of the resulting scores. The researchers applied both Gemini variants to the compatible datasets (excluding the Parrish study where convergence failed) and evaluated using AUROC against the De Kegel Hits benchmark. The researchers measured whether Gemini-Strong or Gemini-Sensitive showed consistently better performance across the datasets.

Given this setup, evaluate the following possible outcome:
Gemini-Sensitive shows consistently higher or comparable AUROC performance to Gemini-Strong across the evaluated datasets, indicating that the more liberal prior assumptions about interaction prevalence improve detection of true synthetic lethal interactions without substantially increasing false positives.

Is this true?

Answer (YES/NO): YES